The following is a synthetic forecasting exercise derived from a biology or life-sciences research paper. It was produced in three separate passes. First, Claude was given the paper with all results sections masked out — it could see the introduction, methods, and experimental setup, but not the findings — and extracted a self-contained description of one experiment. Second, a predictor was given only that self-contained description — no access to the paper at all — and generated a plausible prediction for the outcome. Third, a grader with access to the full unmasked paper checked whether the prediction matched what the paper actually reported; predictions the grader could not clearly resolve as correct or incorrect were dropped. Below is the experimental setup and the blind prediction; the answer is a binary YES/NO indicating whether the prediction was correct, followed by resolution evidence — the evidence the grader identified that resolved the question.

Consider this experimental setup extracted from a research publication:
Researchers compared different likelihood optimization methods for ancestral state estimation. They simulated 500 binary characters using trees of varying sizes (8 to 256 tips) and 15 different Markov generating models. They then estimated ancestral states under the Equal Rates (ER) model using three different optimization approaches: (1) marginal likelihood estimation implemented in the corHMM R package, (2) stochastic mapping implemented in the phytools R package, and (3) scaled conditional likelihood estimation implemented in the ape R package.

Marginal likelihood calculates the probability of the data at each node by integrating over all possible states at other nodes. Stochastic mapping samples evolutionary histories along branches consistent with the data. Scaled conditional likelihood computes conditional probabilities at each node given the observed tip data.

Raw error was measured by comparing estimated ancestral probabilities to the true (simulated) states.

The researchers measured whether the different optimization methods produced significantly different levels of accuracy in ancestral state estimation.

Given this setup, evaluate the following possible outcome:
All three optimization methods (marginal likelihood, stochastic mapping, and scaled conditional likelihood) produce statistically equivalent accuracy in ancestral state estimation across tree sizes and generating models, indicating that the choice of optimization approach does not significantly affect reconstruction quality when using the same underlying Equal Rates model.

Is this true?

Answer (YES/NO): YES